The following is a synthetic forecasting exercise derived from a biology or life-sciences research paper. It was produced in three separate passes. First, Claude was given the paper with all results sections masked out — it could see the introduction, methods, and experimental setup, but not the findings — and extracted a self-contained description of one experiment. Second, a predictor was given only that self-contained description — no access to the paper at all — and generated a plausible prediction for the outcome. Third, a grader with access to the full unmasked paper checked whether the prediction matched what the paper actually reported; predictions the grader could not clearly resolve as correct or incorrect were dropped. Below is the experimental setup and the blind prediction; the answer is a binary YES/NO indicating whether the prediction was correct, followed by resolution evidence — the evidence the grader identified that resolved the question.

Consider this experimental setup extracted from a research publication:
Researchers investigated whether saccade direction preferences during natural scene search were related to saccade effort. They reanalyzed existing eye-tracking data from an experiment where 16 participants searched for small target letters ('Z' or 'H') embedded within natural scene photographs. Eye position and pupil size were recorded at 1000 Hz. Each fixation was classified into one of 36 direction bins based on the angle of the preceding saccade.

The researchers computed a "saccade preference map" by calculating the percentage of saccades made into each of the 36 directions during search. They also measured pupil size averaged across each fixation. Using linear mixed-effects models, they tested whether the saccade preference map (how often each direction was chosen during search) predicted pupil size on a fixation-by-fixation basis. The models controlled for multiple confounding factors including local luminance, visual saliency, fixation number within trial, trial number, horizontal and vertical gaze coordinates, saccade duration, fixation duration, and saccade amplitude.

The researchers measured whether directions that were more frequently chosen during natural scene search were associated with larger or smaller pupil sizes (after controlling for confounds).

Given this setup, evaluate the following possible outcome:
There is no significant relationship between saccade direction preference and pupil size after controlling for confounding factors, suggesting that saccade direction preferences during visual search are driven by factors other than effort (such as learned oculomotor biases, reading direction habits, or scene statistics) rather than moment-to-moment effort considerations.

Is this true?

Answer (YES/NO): NO